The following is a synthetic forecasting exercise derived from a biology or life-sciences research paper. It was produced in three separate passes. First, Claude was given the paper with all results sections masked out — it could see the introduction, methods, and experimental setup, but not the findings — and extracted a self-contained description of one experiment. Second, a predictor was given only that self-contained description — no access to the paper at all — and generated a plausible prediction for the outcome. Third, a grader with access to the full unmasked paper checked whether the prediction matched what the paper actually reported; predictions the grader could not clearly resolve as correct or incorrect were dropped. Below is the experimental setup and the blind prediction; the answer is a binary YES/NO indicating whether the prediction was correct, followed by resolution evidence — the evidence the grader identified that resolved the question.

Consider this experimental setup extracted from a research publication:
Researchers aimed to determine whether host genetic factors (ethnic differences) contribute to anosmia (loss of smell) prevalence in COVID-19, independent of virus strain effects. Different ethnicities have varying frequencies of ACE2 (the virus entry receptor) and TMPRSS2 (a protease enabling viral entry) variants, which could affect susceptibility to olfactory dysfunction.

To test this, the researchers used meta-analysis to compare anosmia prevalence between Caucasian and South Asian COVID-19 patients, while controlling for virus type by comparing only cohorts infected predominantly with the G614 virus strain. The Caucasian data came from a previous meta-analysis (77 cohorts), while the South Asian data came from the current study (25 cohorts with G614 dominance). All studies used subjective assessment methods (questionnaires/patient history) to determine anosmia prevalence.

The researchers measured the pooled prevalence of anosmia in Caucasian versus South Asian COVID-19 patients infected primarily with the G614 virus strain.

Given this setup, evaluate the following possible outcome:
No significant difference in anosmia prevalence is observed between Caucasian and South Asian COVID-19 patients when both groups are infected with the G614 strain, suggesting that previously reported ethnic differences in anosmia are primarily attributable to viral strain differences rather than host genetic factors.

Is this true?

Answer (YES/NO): NO